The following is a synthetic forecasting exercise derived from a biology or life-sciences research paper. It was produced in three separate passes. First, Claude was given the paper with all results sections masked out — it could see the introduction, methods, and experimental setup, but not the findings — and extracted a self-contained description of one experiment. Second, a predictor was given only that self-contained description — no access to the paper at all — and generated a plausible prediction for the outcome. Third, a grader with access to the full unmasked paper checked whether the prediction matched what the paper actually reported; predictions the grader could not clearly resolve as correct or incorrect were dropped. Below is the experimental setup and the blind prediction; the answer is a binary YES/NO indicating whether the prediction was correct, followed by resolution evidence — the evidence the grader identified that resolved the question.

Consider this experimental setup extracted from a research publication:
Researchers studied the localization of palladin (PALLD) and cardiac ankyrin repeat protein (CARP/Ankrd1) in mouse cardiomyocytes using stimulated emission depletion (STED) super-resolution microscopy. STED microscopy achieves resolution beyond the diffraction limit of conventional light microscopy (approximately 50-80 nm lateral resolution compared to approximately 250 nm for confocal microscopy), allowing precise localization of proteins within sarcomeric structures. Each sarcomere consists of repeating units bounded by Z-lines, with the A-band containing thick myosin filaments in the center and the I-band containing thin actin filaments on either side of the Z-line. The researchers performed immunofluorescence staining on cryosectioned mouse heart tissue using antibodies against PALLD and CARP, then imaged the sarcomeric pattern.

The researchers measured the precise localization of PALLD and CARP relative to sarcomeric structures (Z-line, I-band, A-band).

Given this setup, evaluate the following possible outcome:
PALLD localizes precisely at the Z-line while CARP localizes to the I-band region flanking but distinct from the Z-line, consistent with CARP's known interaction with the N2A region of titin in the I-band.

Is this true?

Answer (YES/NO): NO